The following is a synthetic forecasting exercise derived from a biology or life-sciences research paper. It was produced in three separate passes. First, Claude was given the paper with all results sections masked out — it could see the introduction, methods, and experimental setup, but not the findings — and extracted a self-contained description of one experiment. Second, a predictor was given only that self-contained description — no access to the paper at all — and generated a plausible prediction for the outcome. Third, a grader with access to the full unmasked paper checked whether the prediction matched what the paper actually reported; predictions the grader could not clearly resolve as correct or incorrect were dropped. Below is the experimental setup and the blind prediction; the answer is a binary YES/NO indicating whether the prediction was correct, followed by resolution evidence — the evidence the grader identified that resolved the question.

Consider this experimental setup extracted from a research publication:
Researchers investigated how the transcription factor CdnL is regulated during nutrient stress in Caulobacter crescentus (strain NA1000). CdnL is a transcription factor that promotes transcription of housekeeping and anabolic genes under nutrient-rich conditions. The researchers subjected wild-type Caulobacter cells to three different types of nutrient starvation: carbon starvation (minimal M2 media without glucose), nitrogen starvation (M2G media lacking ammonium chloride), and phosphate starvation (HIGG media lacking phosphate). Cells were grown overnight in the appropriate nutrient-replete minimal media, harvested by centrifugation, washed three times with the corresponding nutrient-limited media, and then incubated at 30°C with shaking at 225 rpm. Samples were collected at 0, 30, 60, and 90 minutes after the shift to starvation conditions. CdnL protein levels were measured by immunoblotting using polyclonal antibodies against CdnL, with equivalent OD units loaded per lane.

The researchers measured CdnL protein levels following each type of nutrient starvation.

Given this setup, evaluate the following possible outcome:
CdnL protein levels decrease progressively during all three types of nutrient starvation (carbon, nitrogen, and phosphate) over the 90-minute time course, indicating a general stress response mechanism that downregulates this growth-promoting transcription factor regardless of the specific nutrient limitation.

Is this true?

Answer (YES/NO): NO